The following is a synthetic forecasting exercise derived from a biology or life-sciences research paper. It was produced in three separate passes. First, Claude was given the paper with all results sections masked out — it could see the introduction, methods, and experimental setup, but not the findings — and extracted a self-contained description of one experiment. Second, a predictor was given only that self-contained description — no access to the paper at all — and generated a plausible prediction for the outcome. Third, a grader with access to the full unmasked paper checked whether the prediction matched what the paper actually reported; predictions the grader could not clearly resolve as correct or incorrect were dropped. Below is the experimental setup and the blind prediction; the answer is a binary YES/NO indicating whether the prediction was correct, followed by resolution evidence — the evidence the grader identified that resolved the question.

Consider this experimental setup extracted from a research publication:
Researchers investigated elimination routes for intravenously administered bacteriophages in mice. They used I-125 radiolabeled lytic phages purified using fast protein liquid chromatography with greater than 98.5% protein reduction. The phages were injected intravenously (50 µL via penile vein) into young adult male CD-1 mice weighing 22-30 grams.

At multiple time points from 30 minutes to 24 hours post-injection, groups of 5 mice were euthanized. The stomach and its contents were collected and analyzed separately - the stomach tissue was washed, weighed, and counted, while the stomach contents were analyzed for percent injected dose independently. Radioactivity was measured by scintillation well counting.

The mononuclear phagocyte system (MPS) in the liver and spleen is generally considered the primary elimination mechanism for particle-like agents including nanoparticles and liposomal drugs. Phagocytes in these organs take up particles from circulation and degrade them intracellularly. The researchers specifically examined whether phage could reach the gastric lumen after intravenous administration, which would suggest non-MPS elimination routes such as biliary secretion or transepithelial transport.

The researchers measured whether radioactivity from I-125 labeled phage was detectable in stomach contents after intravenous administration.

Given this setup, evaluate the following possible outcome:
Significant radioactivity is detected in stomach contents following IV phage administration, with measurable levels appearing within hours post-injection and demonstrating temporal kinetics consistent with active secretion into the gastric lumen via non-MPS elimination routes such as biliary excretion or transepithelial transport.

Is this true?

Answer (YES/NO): YES